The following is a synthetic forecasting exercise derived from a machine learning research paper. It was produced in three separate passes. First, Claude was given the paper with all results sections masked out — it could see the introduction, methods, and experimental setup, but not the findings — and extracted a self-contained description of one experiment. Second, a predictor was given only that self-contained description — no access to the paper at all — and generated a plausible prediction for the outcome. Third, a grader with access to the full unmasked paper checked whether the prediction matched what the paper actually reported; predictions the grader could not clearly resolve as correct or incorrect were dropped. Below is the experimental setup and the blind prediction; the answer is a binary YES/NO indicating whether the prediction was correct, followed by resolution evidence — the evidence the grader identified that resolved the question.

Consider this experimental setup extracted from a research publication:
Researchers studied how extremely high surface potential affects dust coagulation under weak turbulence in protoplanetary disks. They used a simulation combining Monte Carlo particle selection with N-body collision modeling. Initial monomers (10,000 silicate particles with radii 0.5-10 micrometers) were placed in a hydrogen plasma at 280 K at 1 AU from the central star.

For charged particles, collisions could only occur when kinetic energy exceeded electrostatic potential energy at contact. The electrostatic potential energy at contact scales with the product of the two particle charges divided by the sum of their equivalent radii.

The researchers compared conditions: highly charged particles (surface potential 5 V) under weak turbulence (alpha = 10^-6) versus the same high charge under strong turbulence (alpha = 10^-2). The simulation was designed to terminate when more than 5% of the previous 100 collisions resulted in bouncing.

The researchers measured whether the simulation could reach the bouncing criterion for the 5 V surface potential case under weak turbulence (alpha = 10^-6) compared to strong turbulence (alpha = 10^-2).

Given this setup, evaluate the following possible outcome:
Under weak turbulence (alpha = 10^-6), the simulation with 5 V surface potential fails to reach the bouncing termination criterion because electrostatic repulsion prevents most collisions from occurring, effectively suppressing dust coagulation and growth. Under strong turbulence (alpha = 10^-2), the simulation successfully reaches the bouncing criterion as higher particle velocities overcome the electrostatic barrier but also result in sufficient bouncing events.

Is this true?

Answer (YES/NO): YES